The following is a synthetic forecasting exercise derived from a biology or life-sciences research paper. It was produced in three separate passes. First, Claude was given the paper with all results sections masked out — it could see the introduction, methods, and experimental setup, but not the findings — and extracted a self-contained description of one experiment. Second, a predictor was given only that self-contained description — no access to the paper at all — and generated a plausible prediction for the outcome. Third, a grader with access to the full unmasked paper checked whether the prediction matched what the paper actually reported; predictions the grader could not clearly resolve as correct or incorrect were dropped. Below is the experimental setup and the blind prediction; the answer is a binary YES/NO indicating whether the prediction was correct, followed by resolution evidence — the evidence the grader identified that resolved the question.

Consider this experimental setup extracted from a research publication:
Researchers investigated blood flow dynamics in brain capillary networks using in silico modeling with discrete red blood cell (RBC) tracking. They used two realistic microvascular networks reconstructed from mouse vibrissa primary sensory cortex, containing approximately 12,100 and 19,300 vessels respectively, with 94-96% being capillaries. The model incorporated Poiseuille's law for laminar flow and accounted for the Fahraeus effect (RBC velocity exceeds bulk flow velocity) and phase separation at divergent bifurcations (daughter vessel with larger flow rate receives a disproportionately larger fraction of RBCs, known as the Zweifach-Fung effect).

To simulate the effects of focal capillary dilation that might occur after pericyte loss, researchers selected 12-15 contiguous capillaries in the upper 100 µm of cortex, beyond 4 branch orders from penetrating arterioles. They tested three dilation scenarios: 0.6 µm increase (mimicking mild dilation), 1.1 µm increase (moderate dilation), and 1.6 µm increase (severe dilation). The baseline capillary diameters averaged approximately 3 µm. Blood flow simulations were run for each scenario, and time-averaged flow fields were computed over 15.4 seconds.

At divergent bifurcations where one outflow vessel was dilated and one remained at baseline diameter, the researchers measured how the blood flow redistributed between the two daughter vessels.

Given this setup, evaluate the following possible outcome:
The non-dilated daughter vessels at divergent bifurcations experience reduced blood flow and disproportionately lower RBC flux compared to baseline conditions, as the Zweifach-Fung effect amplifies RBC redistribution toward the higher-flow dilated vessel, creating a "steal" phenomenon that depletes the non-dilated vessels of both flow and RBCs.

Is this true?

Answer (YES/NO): YES